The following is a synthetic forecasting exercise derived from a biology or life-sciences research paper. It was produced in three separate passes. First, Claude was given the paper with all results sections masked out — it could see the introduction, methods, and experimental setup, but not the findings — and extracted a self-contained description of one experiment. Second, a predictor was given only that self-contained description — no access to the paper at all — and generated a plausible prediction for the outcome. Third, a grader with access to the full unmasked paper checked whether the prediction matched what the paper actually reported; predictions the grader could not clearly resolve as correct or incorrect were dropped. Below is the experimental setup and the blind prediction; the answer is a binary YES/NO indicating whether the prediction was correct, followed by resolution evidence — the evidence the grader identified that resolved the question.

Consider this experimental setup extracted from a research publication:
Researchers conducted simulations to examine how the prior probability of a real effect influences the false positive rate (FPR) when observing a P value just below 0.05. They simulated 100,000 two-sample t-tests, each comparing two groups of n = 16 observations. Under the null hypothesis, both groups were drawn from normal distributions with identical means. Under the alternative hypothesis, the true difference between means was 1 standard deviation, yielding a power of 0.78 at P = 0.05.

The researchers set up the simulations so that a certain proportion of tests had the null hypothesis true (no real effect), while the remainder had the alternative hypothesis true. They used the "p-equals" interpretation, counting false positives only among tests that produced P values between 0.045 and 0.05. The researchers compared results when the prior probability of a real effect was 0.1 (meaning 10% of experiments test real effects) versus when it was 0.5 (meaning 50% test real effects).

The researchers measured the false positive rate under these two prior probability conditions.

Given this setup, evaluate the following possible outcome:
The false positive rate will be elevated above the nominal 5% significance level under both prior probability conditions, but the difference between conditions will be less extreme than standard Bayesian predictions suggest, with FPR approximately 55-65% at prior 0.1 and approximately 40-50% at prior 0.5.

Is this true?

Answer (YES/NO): NO